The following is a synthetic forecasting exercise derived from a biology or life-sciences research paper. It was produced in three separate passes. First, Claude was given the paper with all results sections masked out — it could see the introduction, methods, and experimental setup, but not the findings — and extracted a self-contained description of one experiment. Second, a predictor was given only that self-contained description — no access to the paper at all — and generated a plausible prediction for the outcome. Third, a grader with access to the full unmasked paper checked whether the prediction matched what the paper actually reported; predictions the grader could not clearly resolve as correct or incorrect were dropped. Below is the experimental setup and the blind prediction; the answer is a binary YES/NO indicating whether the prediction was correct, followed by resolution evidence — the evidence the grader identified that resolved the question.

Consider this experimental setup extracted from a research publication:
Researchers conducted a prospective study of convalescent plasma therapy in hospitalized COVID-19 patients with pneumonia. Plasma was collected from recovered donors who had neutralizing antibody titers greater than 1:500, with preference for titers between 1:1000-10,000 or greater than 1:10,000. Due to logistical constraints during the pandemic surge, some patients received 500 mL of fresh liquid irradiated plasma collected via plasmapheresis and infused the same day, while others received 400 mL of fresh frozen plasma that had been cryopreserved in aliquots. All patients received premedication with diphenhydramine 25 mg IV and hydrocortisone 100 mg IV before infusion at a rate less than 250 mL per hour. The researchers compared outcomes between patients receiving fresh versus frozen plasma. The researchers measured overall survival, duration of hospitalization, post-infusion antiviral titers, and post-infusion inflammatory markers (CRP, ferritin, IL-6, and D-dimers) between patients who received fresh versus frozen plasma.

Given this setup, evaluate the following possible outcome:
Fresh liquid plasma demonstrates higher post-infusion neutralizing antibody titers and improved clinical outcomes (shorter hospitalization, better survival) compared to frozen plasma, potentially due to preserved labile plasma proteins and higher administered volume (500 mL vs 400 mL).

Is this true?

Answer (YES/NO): NO